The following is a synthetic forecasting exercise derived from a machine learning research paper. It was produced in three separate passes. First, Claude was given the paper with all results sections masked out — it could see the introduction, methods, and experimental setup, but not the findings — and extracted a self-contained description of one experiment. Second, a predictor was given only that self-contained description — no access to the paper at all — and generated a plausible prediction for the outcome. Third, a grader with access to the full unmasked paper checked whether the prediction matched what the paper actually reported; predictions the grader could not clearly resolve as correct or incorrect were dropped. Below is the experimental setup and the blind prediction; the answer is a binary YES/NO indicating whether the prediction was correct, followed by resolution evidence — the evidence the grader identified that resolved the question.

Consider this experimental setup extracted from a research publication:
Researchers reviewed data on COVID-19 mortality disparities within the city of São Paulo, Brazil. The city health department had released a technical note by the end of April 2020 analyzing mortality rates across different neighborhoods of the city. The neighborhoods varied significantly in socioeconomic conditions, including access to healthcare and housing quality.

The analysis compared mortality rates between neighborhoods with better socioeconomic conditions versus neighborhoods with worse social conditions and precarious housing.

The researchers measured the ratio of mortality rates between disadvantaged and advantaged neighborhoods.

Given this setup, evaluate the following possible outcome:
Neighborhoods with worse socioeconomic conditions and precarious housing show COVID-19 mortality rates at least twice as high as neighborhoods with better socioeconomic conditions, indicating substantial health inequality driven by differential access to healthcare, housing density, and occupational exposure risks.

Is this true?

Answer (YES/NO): YES